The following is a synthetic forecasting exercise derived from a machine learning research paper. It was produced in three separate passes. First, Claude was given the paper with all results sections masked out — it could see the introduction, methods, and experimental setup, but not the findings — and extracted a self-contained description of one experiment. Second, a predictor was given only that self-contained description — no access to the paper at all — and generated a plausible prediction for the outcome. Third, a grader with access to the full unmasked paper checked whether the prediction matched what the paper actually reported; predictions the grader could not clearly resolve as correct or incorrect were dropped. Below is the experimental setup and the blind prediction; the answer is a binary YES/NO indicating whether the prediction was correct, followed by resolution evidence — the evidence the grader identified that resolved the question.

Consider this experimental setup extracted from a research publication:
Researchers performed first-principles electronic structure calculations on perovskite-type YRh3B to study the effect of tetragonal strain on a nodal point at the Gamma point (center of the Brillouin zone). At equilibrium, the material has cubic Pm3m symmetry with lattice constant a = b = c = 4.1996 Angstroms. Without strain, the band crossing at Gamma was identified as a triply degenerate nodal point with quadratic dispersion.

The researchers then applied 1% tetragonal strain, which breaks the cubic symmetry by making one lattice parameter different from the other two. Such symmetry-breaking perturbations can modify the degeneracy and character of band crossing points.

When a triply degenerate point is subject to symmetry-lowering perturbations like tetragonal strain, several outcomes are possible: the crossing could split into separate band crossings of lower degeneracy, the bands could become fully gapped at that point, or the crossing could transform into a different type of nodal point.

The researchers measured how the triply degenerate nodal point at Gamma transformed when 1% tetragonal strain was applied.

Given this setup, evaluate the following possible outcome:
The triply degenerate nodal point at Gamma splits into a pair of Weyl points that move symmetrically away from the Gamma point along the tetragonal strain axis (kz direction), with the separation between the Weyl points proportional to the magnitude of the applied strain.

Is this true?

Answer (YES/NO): NO